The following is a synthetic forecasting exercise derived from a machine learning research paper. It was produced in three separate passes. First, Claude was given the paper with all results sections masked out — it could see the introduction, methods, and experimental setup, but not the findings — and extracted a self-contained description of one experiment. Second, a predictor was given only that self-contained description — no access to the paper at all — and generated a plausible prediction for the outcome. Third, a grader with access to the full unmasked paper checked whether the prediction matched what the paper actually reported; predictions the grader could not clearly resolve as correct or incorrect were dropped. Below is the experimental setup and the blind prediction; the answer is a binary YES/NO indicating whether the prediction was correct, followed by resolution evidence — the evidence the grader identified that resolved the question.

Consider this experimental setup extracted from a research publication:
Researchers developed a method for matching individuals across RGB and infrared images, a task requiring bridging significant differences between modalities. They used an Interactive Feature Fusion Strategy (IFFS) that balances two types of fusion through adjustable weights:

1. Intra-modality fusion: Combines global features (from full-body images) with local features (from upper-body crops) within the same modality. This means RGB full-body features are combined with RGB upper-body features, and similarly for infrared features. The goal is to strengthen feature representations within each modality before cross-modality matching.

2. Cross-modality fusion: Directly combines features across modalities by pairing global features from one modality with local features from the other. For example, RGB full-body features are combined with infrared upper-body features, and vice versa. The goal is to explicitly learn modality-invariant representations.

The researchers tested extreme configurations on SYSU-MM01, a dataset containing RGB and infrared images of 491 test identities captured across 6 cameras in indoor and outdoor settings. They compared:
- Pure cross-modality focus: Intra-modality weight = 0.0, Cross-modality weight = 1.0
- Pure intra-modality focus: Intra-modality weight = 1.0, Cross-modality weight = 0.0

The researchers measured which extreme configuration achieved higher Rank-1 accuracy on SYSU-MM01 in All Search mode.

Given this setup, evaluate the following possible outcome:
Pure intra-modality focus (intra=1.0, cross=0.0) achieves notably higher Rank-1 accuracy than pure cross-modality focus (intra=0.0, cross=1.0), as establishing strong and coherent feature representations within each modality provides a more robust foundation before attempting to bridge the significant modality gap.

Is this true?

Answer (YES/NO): NO